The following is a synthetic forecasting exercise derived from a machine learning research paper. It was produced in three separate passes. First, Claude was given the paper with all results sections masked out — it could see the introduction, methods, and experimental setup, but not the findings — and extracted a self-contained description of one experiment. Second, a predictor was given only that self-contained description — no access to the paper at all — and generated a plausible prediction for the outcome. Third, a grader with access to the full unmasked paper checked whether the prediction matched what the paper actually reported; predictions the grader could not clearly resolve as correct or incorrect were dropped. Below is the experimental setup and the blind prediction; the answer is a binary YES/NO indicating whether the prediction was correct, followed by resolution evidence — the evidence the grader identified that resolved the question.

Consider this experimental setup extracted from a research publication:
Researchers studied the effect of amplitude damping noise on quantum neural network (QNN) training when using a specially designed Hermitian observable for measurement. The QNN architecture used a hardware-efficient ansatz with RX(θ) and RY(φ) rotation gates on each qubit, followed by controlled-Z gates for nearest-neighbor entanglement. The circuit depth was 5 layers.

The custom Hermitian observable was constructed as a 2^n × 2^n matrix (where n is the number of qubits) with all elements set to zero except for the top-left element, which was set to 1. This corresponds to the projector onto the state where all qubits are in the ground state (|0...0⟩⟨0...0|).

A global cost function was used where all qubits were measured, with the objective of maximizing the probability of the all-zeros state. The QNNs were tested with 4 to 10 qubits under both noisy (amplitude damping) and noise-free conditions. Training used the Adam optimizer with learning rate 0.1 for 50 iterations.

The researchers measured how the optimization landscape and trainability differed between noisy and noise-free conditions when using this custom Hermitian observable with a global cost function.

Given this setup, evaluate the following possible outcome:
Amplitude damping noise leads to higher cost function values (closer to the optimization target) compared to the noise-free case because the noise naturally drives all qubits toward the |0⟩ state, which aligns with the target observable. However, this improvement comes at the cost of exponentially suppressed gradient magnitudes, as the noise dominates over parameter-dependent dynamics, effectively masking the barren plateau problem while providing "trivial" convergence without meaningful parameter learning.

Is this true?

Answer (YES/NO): NO